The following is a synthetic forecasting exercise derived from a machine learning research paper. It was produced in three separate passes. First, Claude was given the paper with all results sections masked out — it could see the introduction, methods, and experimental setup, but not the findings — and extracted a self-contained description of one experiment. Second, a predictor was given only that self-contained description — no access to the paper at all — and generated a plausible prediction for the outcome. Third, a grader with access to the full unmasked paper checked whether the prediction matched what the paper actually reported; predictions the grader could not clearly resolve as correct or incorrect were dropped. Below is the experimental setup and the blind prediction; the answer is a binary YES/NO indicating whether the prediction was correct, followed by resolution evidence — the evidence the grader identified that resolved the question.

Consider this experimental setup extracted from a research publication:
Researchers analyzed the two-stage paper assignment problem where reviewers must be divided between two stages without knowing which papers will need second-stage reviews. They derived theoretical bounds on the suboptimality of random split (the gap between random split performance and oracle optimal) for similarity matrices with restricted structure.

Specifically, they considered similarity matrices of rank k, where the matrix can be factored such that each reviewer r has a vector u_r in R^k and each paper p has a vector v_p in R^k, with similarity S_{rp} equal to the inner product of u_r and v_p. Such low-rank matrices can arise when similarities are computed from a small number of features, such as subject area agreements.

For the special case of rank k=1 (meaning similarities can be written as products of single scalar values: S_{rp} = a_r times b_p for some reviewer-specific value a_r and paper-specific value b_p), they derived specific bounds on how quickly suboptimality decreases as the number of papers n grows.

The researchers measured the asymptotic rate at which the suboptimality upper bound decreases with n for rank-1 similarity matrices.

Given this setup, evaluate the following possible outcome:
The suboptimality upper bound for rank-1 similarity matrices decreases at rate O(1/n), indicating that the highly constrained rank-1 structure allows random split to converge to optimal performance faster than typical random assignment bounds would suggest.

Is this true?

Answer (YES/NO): NO